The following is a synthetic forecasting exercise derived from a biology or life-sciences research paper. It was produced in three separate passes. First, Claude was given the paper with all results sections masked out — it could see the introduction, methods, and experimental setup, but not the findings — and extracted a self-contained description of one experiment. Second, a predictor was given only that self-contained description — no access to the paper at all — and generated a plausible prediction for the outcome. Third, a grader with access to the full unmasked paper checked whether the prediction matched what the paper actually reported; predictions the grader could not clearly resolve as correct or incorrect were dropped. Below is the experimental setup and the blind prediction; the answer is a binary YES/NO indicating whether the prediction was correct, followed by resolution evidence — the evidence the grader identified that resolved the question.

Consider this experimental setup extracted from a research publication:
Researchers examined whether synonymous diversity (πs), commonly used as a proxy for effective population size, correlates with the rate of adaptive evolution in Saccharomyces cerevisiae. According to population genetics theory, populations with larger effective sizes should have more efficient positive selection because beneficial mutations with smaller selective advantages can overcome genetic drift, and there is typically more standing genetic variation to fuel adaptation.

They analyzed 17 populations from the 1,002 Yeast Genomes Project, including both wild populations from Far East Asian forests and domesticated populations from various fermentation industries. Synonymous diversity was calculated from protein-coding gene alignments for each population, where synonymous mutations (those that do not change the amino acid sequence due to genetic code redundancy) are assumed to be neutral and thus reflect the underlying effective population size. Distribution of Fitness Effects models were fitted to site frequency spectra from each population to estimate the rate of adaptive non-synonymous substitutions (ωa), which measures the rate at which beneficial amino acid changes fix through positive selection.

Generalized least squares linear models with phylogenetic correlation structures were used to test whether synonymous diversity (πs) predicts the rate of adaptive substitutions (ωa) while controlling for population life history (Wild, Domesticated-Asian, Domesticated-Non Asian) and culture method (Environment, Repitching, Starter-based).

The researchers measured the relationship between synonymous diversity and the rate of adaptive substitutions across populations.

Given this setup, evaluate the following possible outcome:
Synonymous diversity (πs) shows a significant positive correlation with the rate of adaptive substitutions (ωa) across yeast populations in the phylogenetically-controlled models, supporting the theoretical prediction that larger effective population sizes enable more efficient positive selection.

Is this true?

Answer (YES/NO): YES